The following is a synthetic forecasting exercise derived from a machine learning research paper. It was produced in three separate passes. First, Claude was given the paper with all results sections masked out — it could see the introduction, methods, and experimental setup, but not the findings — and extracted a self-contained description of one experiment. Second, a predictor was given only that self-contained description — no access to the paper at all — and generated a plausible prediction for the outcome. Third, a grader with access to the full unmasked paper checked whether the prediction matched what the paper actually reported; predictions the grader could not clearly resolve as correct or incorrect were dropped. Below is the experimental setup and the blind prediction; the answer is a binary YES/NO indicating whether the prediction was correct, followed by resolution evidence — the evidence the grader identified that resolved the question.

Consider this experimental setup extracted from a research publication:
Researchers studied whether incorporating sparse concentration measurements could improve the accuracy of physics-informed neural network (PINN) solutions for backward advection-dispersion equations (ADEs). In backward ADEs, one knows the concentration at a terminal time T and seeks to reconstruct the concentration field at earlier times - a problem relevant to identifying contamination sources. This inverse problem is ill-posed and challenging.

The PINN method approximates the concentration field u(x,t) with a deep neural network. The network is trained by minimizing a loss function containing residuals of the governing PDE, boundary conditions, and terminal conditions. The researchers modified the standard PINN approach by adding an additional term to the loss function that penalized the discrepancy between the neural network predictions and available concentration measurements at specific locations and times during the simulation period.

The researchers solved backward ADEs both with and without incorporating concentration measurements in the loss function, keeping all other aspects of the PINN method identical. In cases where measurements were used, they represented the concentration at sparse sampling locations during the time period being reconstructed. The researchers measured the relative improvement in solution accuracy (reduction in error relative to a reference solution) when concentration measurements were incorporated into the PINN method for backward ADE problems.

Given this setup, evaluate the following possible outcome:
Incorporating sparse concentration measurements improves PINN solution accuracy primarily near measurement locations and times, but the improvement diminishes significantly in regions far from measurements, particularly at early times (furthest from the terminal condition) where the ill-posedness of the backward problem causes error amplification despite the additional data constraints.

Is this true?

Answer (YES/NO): NO